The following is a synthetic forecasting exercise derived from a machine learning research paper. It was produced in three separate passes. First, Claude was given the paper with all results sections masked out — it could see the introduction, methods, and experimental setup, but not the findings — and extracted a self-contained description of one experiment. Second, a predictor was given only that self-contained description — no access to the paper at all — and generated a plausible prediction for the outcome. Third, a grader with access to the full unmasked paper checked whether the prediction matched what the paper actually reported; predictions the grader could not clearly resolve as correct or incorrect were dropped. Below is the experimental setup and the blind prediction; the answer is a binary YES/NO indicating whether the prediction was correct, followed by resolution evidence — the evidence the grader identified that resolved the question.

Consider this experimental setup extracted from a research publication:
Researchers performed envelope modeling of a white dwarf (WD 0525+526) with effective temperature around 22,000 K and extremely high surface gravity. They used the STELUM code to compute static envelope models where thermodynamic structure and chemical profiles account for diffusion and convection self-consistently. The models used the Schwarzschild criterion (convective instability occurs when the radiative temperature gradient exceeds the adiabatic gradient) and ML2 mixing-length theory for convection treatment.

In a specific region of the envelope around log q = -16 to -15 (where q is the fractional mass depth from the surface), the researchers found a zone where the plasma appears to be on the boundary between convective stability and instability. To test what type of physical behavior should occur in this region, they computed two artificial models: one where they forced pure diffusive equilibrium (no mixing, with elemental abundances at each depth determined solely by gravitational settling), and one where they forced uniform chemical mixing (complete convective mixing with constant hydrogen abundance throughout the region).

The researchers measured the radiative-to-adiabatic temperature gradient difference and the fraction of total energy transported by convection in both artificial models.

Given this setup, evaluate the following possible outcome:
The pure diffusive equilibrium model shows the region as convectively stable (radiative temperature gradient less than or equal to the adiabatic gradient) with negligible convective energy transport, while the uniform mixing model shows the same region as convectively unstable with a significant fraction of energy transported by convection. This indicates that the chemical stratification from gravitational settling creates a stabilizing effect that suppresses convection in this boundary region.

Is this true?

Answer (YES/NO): NO